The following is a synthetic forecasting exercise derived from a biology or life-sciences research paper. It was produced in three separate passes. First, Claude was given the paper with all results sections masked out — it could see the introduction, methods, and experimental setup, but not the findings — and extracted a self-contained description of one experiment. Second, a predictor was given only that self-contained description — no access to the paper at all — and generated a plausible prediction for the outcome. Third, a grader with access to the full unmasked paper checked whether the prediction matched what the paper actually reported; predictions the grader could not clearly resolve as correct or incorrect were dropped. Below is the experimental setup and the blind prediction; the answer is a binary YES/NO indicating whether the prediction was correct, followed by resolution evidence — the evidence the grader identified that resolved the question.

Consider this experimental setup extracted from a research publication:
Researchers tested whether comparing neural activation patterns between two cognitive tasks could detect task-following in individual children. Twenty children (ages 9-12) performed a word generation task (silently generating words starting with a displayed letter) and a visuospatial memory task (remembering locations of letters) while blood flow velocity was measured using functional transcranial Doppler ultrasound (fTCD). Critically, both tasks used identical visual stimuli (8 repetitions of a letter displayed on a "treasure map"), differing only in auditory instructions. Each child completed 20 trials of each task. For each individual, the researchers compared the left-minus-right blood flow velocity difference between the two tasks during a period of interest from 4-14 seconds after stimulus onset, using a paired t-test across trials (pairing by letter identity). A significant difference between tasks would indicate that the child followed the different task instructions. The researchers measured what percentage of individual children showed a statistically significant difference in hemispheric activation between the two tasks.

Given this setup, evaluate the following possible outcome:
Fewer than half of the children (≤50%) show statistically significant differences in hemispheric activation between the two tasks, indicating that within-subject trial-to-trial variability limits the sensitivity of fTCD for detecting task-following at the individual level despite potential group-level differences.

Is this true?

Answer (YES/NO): NO